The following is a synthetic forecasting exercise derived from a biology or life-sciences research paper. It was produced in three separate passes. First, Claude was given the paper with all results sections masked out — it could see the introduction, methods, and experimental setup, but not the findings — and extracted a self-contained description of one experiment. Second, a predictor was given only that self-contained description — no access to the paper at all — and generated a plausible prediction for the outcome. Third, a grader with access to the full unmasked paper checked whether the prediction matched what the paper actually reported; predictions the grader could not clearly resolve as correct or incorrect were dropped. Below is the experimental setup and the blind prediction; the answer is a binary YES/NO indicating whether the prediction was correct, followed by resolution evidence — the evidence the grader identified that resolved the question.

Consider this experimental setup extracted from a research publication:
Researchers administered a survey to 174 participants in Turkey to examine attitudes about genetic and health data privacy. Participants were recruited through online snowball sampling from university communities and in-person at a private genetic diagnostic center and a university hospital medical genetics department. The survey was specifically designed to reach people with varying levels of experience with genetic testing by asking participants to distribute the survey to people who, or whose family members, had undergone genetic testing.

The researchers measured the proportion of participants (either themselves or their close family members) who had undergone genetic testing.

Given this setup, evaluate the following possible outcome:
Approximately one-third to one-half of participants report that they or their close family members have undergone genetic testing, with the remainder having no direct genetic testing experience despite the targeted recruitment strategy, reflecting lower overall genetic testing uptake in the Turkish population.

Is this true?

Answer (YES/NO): YES